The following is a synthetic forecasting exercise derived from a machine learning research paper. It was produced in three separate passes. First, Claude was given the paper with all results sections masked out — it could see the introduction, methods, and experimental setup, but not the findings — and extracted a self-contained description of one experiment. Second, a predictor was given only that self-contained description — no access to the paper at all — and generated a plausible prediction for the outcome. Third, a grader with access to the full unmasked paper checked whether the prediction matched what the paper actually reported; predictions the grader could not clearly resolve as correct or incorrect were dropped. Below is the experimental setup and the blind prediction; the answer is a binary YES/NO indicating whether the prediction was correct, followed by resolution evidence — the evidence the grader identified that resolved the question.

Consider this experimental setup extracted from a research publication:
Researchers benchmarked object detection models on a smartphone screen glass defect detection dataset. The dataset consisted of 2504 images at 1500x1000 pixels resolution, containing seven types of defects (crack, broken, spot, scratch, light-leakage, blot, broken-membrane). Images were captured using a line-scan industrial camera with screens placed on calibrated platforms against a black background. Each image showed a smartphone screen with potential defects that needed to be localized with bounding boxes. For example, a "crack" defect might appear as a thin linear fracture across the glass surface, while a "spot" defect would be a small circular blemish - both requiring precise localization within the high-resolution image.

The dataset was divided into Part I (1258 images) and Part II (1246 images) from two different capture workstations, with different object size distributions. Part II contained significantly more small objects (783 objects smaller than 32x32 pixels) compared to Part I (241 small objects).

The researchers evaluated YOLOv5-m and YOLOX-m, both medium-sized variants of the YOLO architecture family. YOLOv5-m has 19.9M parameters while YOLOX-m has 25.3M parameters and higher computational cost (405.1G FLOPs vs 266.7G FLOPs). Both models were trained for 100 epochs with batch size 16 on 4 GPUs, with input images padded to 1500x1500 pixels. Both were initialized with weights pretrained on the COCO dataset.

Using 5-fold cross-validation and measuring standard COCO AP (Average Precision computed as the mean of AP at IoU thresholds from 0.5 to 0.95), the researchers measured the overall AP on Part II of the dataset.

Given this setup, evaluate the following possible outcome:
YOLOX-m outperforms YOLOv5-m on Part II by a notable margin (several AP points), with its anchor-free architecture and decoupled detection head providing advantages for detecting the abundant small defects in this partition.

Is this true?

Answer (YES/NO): NO